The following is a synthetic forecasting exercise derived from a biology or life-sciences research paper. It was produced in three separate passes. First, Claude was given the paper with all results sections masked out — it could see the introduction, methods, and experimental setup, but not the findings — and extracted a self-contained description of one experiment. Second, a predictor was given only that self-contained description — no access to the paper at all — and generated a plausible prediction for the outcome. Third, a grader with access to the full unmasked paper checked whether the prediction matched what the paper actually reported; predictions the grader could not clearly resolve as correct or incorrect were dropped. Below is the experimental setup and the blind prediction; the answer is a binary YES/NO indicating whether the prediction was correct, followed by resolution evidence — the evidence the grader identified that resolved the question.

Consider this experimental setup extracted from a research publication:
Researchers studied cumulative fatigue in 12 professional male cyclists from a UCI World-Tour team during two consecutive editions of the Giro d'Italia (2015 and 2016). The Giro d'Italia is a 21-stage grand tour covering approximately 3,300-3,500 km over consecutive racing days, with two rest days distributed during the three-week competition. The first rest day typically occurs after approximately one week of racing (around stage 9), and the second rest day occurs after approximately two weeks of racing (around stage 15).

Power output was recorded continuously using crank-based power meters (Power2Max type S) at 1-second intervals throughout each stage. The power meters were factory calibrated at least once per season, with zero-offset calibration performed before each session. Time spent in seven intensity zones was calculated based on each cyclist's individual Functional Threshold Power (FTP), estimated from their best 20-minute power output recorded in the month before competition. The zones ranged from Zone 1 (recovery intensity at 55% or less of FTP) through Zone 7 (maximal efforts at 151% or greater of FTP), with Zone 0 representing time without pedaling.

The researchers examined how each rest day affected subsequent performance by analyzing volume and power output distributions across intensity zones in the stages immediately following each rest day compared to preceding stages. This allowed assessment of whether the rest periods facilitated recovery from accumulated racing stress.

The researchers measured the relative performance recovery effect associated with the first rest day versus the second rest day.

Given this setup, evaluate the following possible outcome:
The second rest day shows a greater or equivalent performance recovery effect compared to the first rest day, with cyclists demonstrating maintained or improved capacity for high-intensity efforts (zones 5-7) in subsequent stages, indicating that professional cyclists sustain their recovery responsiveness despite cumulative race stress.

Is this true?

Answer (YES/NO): YES